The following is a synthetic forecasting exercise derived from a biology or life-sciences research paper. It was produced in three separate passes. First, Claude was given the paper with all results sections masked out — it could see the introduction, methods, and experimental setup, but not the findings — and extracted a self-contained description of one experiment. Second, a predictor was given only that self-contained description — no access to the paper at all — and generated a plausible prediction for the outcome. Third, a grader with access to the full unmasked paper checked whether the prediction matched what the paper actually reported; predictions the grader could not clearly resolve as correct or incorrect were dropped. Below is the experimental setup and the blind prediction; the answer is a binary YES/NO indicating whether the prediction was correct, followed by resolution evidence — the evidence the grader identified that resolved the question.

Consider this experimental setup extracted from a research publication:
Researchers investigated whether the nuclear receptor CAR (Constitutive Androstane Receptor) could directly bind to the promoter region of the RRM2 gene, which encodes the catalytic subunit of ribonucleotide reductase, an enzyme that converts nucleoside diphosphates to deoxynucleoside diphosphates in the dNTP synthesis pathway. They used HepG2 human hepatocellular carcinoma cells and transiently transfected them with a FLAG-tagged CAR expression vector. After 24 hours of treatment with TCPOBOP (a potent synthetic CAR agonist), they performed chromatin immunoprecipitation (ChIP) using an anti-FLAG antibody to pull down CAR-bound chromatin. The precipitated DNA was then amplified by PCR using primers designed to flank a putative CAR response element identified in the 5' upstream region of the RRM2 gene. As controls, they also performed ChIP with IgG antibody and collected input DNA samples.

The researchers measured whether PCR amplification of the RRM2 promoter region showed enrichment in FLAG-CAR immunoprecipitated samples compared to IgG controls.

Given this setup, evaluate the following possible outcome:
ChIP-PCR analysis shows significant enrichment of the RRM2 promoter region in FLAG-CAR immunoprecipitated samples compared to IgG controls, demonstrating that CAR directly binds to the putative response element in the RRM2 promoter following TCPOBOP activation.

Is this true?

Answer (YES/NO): NO